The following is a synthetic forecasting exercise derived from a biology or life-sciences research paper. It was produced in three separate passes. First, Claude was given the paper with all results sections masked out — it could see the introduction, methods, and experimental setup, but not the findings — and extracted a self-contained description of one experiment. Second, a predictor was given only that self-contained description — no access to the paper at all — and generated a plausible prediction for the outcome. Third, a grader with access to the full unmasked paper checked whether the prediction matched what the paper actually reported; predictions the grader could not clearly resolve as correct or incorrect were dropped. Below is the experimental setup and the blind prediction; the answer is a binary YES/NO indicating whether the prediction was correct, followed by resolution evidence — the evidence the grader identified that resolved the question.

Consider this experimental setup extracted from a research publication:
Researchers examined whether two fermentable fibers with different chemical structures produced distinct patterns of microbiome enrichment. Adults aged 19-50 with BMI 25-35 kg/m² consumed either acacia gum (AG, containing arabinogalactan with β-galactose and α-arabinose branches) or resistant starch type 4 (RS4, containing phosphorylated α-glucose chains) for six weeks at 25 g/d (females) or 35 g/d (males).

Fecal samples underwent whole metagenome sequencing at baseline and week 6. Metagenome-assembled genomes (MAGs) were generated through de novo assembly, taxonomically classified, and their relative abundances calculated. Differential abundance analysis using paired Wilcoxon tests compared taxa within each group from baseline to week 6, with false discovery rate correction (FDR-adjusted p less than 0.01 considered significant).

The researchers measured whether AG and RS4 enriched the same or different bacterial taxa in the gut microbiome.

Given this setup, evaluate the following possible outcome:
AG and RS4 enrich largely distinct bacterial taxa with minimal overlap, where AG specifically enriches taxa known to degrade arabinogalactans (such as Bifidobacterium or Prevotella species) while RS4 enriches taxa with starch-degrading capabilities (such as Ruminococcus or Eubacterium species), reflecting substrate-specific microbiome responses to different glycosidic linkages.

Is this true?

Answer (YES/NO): NO